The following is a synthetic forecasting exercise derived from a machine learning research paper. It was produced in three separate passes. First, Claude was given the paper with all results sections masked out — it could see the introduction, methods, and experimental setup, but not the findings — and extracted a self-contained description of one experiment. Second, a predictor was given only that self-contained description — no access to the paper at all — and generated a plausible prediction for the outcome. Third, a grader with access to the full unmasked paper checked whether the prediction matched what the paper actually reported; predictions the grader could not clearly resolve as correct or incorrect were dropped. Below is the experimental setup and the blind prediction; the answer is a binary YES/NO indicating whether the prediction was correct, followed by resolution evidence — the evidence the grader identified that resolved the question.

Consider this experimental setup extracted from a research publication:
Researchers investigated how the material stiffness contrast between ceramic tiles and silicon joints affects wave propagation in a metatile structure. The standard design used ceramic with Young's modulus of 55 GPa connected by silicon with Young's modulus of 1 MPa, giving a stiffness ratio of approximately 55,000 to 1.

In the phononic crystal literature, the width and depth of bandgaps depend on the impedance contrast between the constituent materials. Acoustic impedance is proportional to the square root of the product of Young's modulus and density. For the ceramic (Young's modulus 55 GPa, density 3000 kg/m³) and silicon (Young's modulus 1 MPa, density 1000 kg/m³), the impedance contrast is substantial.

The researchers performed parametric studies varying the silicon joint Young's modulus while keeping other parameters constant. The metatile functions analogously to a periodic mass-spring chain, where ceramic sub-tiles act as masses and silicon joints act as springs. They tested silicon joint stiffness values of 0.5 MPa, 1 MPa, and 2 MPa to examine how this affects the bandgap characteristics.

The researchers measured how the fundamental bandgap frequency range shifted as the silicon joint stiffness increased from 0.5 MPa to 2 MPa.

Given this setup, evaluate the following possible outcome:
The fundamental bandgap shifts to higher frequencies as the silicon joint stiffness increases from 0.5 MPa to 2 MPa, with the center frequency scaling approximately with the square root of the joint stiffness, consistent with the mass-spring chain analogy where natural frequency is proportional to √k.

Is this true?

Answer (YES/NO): YES